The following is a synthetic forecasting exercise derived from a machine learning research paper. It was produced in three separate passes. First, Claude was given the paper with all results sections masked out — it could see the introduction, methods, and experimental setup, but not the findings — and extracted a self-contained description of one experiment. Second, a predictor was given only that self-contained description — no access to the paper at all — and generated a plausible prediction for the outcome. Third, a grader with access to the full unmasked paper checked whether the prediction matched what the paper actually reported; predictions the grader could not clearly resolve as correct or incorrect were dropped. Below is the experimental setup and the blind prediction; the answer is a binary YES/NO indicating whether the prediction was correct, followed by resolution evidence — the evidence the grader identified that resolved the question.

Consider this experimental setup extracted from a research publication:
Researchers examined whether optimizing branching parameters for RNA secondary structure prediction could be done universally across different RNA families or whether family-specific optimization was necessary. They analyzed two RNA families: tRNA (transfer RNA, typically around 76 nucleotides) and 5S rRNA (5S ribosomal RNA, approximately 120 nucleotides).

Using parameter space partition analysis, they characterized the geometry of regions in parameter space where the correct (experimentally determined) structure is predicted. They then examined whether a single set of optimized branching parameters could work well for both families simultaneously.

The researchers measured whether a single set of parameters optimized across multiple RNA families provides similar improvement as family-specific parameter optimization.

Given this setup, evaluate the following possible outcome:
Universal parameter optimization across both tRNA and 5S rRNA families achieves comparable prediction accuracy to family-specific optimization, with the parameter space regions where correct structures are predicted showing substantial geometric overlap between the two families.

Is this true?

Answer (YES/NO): NO